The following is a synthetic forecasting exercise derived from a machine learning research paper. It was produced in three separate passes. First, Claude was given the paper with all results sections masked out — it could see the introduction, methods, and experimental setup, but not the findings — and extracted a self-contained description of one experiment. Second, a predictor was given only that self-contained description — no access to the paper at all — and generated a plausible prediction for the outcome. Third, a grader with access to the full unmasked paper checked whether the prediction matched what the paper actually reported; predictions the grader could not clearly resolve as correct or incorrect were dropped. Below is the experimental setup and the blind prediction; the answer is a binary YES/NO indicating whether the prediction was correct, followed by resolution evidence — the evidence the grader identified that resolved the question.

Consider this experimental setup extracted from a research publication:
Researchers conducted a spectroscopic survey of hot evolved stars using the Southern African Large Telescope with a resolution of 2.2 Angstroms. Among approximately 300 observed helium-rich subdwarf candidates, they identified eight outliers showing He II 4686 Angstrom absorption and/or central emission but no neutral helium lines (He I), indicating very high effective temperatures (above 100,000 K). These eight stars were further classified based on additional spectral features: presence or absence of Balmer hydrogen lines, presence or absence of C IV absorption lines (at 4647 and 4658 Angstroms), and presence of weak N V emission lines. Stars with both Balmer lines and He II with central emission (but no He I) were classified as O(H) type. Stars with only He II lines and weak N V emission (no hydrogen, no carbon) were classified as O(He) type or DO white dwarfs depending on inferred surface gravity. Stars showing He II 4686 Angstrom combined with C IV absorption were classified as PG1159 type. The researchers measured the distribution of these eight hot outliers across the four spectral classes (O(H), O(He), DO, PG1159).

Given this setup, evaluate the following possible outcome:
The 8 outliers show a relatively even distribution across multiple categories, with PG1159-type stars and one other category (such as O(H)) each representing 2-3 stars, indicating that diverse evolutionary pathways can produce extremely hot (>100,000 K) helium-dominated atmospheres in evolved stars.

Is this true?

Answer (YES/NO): NO